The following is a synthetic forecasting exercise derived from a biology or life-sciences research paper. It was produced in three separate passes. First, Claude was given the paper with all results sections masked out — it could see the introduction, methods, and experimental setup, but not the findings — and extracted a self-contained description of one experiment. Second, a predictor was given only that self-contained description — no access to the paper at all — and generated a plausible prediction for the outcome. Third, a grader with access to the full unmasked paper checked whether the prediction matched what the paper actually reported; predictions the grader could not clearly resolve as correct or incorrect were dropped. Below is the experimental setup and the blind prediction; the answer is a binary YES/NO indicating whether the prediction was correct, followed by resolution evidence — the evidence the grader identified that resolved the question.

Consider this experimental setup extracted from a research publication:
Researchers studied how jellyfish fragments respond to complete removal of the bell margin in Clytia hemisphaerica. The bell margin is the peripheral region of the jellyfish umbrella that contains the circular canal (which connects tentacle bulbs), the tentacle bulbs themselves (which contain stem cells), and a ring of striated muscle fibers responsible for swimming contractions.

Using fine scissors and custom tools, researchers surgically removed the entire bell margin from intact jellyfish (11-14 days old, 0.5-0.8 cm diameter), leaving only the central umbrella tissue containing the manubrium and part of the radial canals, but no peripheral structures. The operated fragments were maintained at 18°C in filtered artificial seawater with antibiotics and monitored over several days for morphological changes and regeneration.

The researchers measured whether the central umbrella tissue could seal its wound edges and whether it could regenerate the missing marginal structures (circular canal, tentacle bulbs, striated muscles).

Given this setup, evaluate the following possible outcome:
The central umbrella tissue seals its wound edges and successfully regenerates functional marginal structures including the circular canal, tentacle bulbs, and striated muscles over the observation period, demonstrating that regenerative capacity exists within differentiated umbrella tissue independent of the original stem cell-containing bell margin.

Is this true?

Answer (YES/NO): NO